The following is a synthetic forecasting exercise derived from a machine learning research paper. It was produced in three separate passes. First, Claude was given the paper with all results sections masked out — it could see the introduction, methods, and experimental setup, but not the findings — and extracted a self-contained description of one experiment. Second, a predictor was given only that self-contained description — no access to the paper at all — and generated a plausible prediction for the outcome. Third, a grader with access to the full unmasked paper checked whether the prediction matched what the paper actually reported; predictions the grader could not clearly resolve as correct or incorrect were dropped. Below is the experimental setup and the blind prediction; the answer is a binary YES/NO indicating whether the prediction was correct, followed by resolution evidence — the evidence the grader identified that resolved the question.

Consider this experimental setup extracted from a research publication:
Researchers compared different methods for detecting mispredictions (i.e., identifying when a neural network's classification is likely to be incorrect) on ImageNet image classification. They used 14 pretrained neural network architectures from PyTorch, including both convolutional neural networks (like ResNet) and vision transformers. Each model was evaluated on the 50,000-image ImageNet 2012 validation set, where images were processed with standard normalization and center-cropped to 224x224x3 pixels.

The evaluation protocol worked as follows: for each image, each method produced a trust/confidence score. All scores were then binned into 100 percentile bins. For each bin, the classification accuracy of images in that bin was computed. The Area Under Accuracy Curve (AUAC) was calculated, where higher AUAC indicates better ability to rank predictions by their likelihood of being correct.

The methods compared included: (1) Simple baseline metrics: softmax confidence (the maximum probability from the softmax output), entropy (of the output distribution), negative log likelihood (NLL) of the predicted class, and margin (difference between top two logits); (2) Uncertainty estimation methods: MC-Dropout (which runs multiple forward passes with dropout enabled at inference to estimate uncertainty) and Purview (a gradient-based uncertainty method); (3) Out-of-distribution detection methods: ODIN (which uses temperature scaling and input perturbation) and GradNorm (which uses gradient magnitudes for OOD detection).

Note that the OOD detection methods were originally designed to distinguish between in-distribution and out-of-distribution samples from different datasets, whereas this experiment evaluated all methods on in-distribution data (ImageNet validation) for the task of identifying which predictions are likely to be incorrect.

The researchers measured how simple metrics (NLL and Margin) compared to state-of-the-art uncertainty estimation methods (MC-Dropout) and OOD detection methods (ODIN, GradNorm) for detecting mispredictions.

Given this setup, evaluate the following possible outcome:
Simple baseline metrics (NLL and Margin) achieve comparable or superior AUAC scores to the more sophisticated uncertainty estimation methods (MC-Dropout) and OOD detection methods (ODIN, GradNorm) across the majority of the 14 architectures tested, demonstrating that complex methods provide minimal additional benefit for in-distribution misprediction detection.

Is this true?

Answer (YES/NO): YES